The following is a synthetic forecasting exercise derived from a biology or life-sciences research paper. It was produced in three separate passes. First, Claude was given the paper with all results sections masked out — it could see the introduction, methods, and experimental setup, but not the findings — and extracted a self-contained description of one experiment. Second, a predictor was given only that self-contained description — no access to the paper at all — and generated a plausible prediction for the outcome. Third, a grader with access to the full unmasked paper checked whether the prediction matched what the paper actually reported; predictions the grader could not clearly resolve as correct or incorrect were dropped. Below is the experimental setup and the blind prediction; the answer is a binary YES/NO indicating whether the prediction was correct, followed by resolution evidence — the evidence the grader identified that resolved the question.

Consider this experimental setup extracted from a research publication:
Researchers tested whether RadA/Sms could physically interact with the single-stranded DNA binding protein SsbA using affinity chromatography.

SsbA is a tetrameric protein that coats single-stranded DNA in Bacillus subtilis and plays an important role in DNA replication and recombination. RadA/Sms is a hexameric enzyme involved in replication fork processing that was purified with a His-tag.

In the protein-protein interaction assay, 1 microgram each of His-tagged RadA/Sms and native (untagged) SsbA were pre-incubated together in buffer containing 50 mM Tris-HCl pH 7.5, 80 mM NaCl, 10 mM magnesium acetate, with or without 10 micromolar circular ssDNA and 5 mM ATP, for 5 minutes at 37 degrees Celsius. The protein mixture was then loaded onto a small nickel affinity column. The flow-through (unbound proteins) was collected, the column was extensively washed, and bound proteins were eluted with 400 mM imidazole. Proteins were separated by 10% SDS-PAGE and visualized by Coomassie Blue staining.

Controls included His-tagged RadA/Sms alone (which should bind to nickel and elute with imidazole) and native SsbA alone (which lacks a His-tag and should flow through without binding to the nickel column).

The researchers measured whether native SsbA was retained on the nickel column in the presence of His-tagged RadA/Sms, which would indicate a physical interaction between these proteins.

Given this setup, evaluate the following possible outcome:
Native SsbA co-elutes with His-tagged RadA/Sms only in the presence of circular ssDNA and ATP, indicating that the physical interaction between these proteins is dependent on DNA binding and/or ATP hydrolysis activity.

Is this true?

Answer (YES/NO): NO